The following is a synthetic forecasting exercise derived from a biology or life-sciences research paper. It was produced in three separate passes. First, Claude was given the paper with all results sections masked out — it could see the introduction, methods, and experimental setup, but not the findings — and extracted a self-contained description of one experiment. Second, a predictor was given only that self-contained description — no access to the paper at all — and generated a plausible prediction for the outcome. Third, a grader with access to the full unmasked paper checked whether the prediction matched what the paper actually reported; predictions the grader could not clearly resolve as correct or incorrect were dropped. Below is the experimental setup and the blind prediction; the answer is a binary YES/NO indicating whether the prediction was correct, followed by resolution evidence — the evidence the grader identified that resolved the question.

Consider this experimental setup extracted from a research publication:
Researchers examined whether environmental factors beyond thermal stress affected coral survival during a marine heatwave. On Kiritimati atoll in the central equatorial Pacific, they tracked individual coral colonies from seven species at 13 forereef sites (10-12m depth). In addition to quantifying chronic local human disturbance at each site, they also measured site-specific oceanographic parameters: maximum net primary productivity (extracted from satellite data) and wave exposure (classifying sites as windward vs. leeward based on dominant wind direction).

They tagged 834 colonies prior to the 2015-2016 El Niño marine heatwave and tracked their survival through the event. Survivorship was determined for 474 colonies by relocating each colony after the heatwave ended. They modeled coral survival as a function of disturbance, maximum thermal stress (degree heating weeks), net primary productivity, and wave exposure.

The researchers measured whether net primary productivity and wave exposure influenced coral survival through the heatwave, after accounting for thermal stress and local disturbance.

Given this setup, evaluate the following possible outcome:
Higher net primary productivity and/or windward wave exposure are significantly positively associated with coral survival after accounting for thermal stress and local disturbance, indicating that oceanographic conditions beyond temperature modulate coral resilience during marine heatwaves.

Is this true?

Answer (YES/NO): NO